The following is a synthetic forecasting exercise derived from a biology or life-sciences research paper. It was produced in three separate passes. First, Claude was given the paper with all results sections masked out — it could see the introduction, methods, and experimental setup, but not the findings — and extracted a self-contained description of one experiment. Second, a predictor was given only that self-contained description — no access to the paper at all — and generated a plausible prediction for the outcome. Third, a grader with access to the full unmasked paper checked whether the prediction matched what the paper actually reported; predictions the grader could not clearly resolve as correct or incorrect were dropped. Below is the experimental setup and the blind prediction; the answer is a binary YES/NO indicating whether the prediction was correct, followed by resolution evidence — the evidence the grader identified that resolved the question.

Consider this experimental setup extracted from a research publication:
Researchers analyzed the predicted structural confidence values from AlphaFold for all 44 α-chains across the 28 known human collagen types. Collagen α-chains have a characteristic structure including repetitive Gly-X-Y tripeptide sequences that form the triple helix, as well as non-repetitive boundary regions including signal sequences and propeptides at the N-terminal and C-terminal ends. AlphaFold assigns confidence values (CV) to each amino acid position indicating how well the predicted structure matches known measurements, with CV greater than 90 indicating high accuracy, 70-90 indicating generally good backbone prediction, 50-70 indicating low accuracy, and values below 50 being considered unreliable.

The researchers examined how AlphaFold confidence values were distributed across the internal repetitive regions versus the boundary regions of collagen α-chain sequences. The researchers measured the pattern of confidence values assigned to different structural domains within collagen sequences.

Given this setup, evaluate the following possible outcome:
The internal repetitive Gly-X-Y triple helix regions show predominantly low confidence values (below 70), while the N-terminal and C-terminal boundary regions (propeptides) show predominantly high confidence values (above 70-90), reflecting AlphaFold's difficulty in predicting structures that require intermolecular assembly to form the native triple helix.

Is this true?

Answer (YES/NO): YES